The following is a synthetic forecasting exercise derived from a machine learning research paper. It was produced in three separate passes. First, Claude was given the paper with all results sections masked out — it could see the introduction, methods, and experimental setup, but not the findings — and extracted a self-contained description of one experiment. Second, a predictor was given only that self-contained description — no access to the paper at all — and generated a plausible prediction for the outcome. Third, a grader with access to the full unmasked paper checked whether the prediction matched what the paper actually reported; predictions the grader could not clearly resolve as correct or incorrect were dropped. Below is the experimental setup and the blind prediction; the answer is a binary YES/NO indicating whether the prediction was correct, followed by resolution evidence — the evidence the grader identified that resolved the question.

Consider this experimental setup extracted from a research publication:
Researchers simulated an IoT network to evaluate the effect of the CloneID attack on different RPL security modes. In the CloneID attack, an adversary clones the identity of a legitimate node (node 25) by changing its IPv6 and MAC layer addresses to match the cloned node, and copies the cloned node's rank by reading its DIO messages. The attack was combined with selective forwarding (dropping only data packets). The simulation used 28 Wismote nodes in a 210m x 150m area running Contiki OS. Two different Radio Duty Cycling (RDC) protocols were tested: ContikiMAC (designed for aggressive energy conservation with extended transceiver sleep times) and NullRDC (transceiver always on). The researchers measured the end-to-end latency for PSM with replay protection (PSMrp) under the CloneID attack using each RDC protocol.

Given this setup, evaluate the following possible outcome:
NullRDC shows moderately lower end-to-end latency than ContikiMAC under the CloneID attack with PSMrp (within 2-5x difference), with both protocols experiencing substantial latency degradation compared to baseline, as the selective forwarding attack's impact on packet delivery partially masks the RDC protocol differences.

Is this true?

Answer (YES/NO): NO